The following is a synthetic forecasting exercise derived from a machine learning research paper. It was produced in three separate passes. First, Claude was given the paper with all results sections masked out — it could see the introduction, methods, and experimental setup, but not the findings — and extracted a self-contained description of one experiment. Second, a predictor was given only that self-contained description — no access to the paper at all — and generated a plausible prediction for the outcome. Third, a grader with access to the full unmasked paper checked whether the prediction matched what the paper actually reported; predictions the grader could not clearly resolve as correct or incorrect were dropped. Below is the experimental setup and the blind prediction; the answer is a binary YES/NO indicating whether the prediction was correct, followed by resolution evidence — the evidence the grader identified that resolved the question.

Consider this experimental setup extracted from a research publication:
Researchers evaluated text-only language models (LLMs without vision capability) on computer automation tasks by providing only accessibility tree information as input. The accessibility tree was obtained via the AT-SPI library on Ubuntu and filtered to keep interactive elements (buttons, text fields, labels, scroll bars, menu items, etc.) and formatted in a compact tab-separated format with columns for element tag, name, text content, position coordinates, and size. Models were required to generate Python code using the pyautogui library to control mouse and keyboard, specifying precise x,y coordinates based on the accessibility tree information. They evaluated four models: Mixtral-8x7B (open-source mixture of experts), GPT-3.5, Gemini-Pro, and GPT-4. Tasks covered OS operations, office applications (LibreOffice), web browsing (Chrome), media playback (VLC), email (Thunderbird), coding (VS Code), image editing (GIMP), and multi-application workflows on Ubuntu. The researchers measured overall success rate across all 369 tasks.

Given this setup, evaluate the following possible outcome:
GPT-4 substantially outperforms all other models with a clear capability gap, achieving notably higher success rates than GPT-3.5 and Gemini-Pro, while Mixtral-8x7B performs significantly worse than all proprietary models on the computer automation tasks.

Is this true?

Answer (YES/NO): NO